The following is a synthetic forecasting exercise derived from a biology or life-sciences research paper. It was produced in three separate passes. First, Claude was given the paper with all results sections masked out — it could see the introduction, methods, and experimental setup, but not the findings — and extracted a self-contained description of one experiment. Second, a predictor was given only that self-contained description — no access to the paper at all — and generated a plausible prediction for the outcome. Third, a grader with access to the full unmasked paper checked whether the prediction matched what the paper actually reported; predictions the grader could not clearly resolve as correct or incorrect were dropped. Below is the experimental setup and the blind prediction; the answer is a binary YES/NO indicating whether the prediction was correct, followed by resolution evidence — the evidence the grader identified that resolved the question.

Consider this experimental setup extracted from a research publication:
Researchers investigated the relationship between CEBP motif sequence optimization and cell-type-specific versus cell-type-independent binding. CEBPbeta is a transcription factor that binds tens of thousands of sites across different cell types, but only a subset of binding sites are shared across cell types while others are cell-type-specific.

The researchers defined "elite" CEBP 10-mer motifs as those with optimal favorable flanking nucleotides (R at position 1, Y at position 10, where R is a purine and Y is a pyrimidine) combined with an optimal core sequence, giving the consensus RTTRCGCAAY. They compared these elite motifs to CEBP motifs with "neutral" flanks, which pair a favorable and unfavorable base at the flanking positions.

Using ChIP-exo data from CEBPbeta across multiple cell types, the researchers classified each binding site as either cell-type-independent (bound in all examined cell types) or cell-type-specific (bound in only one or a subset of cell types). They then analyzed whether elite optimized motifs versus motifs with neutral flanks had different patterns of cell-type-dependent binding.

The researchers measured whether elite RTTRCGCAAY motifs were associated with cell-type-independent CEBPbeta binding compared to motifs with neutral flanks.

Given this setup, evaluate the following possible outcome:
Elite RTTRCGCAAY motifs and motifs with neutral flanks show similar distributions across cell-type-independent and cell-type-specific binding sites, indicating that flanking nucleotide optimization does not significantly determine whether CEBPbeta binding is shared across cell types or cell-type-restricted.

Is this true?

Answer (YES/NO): NO